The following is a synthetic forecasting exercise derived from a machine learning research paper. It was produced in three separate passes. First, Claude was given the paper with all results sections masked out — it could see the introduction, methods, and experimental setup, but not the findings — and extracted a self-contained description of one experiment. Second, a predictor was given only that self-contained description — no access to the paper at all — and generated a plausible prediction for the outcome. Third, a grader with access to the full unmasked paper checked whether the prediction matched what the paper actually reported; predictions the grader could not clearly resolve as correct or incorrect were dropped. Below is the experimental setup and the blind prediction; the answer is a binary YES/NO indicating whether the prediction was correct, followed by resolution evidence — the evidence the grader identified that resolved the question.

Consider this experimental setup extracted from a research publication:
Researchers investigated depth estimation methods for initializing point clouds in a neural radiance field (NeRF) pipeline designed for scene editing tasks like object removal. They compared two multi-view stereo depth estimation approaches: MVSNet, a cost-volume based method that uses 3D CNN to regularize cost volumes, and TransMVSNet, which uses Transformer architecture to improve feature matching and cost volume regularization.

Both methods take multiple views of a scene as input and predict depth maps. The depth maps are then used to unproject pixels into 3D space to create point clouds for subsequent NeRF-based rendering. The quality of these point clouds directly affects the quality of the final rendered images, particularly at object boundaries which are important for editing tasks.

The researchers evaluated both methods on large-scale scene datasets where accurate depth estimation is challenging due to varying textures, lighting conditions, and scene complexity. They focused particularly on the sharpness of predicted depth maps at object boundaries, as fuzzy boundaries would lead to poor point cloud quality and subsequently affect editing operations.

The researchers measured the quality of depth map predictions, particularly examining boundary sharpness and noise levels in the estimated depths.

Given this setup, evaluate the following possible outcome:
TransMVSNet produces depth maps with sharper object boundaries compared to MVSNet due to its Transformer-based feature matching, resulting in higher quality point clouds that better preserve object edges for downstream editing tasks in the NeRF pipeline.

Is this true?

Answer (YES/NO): YES